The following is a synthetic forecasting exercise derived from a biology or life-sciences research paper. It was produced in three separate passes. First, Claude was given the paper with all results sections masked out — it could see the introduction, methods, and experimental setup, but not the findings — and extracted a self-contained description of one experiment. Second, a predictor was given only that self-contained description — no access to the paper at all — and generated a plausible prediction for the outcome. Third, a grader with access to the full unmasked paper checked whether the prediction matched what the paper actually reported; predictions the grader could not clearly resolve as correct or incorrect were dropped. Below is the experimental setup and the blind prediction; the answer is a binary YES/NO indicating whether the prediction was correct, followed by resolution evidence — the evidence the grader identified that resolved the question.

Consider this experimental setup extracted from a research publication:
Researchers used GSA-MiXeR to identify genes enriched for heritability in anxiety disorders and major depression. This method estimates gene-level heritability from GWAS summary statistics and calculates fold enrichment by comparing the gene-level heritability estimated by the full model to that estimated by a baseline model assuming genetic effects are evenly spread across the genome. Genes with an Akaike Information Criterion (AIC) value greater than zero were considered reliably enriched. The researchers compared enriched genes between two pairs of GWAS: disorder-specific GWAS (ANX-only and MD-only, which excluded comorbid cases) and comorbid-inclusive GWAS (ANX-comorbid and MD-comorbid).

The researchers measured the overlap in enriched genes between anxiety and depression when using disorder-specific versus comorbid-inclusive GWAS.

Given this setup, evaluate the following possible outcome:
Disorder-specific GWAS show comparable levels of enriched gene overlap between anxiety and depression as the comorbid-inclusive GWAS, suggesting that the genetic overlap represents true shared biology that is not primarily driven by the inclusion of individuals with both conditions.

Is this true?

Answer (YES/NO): NO